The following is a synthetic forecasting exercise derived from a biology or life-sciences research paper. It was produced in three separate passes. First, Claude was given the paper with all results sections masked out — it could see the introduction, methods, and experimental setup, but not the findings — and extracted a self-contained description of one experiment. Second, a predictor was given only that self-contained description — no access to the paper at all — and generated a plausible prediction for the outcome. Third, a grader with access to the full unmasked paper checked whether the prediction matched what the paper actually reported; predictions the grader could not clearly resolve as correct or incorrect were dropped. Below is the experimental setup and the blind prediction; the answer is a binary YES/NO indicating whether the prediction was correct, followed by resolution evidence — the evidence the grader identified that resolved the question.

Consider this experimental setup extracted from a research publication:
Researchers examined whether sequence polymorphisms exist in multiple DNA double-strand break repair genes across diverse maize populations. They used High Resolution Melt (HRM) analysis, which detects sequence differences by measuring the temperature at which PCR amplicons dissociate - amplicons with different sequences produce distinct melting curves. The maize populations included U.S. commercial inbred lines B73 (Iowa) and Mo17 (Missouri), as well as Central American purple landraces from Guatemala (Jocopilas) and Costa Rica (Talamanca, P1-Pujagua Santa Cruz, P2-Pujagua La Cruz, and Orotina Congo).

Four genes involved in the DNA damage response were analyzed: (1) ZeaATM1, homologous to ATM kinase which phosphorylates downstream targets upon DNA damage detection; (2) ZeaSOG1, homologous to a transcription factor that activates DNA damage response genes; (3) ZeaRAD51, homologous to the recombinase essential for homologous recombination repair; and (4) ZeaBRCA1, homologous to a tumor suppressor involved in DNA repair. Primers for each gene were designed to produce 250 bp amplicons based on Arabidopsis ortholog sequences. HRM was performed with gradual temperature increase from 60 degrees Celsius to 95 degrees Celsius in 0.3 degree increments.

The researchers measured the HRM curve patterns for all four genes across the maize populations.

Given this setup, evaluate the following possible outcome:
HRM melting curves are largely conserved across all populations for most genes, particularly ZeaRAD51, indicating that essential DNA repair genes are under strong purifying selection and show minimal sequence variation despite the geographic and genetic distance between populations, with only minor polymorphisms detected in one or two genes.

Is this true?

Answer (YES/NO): NO